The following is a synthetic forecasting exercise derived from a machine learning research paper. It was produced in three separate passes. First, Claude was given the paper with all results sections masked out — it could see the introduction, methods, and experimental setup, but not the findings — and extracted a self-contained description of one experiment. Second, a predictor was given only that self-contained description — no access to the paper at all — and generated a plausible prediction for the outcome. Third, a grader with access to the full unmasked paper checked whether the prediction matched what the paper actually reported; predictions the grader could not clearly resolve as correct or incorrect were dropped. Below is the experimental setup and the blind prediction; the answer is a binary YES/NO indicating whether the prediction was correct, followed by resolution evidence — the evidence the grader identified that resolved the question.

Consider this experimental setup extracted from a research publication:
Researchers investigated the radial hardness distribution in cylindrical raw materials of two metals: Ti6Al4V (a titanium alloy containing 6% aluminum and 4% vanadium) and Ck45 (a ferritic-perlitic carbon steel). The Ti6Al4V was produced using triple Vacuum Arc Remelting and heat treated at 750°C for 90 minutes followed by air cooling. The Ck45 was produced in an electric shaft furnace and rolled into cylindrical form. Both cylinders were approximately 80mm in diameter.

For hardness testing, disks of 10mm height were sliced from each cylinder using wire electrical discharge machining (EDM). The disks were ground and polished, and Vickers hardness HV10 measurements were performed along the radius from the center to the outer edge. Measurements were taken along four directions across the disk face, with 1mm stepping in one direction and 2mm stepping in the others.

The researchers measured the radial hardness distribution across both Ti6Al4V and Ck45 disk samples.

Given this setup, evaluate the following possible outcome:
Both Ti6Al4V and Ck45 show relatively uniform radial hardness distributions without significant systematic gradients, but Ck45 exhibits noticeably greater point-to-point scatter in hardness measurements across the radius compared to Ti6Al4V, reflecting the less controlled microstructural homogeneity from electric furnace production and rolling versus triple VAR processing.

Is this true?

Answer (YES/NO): NO